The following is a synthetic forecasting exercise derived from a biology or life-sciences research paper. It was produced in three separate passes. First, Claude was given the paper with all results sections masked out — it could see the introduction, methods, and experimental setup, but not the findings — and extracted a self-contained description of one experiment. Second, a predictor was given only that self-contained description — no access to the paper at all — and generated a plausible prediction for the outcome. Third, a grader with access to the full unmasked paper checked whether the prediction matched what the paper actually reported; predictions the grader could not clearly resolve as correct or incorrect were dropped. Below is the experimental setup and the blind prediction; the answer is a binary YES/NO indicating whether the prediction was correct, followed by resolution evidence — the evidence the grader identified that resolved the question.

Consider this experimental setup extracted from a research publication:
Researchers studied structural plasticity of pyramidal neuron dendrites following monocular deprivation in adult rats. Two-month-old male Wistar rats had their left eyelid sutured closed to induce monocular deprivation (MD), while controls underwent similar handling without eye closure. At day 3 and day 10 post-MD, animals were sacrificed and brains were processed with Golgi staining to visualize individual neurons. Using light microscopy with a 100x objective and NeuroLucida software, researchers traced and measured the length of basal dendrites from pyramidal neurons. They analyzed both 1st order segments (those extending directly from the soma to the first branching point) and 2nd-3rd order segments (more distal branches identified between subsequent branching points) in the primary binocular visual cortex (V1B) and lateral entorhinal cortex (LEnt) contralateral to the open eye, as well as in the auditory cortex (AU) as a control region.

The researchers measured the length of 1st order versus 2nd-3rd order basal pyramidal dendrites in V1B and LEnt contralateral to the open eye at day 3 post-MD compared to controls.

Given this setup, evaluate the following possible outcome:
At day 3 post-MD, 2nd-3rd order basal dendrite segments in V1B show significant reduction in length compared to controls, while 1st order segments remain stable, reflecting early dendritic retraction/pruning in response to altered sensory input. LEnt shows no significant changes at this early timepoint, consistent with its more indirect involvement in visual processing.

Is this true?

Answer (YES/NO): NO